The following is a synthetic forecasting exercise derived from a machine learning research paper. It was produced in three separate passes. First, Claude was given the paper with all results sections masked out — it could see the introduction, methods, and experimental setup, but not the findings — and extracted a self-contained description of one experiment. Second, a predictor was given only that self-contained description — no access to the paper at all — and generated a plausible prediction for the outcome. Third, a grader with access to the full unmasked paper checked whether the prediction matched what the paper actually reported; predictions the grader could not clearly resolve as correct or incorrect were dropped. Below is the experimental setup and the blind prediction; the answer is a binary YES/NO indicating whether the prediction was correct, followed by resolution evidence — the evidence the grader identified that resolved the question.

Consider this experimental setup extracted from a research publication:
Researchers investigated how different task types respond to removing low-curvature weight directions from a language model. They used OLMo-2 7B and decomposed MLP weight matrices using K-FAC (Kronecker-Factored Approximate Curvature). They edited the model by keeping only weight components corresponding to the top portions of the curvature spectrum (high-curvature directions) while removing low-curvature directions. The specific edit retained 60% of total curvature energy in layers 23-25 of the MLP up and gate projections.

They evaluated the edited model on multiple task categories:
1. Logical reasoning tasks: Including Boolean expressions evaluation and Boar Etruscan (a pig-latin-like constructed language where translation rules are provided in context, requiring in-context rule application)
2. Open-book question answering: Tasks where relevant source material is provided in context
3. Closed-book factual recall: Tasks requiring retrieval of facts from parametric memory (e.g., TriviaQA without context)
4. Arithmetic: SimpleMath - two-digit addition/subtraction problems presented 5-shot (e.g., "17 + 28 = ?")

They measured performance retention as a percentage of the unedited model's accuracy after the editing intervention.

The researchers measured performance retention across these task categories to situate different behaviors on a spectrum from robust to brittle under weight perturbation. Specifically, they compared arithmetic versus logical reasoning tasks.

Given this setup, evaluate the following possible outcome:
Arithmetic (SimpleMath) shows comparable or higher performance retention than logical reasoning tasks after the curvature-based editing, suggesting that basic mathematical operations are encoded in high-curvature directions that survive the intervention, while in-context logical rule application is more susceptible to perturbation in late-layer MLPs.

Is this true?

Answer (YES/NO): NO